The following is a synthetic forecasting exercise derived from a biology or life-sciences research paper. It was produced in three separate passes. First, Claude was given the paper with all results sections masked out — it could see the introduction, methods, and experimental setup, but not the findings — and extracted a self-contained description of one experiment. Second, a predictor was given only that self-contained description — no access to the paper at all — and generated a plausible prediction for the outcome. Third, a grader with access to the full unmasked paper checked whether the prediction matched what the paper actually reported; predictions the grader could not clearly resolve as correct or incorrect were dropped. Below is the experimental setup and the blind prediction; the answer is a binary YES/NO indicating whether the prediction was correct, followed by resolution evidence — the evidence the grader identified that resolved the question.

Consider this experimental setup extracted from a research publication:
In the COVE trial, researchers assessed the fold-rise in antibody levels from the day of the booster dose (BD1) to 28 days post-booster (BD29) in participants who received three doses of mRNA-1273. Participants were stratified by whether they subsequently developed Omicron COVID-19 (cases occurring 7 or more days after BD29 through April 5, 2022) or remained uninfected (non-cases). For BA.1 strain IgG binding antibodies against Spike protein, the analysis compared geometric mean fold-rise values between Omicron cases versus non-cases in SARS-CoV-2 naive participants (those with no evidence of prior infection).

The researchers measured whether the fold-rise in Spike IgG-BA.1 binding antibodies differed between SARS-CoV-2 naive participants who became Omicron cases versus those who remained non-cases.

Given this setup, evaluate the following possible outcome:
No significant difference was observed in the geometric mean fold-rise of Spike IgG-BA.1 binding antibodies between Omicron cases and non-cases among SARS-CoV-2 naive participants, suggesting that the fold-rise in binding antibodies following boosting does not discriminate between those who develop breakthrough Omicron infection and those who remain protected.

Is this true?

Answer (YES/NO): NO